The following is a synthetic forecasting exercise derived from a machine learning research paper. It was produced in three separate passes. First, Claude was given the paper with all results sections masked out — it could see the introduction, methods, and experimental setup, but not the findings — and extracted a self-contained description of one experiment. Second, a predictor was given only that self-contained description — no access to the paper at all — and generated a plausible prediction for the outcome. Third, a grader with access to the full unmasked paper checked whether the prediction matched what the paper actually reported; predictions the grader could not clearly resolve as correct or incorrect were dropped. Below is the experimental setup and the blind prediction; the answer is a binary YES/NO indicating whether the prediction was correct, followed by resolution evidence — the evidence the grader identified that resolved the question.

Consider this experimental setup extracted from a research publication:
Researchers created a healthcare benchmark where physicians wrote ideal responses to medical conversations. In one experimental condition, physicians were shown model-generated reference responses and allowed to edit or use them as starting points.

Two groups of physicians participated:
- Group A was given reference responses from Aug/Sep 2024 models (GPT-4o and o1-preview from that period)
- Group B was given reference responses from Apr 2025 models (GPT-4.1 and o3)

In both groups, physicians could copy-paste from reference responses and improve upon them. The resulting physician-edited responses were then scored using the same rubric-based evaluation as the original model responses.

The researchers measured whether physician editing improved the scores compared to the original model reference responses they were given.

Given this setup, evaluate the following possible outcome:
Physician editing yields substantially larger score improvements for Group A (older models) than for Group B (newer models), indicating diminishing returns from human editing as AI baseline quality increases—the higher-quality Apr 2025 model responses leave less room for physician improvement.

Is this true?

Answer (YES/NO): YES